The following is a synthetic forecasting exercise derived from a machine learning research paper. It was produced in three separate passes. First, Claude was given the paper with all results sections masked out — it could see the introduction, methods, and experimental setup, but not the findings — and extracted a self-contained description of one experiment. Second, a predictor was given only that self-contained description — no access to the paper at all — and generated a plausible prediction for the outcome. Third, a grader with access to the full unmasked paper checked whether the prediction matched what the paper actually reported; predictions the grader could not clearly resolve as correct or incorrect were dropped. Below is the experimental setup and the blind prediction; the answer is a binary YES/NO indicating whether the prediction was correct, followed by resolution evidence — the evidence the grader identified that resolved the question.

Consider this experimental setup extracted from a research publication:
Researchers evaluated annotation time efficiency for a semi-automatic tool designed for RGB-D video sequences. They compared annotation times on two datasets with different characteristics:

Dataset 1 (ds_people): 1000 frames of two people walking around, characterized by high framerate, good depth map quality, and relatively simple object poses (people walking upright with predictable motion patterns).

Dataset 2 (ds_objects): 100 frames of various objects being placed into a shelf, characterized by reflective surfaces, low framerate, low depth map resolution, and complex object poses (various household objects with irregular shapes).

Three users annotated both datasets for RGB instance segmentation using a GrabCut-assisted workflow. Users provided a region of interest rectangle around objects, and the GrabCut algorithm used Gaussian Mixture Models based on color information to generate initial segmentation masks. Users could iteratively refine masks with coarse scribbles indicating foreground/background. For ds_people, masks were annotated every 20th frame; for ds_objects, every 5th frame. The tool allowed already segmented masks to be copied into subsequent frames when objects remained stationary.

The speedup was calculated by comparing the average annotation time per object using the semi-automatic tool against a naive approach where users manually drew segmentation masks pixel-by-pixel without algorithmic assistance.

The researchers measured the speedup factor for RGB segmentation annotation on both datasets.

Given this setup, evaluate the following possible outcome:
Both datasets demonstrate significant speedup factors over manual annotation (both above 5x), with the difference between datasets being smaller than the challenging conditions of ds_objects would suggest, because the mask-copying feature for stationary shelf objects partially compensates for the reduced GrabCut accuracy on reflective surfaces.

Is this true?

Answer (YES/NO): NO